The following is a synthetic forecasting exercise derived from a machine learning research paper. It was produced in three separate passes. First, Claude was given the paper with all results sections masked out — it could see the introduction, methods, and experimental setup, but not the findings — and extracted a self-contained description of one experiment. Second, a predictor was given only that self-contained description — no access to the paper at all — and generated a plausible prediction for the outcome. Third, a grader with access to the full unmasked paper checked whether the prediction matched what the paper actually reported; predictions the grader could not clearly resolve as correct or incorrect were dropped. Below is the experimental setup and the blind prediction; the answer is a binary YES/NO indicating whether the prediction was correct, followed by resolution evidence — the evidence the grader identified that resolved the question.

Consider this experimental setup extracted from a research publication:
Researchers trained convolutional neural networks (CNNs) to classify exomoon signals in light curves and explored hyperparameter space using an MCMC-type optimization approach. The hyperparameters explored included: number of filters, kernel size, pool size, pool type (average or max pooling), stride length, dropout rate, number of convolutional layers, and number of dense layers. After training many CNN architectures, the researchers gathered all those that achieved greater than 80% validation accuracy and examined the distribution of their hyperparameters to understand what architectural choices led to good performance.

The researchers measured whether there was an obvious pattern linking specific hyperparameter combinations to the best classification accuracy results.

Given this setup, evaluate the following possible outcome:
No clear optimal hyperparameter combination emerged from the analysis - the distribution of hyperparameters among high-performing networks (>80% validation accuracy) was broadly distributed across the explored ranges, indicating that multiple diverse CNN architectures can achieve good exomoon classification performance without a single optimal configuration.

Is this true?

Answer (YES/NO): YES